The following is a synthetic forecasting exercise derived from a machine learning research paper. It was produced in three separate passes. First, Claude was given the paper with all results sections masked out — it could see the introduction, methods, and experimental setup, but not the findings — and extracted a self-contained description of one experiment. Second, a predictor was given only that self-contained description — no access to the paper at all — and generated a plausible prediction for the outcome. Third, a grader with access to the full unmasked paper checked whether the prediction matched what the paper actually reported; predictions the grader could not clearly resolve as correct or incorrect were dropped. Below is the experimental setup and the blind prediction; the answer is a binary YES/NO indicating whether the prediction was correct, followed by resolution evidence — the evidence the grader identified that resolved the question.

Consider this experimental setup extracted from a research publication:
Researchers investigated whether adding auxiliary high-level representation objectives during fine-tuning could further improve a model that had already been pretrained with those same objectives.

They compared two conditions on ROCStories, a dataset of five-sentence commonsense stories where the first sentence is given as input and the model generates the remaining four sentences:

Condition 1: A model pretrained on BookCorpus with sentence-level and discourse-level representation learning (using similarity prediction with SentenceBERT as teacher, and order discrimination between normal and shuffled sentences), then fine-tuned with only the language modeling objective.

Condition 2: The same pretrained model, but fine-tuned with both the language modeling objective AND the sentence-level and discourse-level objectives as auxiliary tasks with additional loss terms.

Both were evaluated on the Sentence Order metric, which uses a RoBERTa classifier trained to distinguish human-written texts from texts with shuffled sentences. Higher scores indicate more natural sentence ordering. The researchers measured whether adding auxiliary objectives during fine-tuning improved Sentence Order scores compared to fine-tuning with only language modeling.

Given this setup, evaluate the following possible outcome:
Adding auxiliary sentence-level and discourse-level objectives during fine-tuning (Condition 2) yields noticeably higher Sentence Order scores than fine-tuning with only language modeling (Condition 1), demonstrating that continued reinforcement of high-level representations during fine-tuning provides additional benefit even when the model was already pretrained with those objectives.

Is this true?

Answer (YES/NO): NO